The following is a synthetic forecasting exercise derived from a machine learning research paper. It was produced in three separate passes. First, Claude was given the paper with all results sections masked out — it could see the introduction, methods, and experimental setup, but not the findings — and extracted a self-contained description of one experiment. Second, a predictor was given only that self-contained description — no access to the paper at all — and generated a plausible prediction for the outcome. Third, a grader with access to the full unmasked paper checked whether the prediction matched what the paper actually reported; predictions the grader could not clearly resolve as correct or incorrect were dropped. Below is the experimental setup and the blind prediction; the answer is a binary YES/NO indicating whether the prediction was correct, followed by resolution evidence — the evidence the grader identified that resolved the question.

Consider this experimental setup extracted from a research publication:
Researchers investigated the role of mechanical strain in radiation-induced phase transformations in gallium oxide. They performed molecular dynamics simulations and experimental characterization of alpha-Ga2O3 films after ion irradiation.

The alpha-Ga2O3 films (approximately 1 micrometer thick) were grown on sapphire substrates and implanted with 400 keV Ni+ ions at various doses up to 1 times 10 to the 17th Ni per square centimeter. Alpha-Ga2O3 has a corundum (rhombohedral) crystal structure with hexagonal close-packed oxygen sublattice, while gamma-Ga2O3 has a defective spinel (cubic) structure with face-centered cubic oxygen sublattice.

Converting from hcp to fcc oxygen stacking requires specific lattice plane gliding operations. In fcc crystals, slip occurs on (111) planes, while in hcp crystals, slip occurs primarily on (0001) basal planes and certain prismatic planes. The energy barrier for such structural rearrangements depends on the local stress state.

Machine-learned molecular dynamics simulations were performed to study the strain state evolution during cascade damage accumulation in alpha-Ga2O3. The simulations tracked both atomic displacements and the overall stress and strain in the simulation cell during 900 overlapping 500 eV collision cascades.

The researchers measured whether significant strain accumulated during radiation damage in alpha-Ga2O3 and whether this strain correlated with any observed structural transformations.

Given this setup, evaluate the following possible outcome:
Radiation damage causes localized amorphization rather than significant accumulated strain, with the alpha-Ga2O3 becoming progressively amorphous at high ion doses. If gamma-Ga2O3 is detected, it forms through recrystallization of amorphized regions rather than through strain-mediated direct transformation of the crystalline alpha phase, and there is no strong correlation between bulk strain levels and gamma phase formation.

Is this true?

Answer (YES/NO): NO